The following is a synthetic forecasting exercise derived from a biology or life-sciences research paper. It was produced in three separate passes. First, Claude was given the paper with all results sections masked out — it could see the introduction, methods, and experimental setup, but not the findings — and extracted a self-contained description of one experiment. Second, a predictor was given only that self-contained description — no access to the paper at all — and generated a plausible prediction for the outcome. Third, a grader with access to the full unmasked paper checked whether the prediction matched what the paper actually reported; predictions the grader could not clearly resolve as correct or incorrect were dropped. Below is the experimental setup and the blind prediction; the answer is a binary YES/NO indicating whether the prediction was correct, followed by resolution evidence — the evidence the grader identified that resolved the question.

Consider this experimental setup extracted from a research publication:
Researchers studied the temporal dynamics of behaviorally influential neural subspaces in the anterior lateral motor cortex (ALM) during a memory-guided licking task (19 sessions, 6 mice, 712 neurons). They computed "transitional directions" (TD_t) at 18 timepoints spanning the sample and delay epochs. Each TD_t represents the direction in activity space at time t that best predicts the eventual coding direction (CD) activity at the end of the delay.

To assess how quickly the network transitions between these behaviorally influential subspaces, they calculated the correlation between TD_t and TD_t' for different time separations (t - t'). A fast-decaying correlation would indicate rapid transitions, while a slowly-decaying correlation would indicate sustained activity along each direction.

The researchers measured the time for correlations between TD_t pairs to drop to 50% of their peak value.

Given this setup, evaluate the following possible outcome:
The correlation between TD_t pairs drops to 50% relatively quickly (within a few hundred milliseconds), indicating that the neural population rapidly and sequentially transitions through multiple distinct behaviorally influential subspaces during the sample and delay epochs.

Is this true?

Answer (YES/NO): NO